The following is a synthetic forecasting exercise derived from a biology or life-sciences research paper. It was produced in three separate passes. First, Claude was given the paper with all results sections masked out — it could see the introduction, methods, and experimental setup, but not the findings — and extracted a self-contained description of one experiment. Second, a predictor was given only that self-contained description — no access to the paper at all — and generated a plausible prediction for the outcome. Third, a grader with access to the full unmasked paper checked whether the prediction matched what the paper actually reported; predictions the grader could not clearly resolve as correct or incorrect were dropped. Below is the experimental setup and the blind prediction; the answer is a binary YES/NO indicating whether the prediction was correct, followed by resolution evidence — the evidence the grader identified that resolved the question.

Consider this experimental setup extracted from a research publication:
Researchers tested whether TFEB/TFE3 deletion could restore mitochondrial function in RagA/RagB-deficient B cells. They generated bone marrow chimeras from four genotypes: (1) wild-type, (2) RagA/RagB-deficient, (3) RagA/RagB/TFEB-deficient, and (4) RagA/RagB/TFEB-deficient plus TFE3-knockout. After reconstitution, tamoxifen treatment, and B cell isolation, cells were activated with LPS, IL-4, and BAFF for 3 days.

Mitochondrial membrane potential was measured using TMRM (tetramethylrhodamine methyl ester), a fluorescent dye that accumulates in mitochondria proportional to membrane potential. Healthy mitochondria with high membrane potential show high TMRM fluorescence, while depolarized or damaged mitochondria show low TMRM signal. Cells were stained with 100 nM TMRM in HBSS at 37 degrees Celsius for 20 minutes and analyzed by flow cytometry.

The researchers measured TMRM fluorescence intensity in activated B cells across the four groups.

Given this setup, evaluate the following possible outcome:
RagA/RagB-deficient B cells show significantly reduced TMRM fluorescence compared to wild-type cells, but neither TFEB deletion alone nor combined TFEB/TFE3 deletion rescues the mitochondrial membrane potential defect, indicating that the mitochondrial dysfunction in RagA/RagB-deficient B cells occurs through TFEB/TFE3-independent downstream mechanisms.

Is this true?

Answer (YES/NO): NO